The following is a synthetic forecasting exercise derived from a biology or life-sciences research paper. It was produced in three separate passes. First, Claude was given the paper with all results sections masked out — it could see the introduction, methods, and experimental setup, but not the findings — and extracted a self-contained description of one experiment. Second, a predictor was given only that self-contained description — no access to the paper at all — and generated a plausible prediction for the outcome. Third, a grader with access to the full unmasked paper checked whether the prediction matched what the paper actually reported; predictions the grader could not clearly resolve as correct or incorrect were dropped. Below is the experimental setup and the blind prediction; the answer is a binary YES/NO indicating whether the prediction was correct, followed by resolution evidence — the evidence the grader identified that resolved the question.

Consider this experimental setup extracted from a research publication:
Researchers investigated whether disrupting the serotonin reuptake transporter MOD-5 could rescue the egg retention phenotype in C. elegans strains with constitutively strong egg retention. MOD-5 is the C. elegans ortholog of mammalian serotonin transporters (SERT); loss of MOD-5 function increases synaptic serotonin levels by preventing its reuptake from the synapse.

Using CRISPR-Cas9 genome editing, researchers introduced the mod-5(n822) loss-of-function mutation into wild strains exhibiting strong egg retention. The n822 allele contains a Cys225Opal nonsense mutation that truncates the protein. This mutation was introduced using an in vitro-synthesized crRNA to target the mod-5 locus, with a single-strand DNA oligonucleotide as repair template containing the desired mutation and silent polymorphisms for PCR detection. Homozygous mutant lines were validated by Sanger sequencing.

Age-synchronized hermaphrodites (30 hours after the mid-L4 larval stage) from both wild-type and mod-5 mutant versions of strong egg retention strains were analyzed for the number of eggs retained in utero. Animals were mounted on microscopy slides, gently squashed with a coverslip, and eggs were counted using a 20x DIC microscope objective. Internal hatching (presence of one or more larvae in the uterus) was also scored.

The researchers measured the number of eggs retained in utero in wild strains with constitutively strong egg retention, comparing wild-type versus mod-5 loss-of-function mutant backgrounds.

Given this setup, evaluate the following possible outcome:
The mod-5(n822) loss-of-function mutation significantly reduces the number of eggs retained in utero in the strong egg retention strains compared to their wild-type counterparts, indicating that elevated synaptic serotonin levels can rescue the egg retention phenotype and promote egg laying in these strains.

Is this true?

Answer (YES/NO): NO